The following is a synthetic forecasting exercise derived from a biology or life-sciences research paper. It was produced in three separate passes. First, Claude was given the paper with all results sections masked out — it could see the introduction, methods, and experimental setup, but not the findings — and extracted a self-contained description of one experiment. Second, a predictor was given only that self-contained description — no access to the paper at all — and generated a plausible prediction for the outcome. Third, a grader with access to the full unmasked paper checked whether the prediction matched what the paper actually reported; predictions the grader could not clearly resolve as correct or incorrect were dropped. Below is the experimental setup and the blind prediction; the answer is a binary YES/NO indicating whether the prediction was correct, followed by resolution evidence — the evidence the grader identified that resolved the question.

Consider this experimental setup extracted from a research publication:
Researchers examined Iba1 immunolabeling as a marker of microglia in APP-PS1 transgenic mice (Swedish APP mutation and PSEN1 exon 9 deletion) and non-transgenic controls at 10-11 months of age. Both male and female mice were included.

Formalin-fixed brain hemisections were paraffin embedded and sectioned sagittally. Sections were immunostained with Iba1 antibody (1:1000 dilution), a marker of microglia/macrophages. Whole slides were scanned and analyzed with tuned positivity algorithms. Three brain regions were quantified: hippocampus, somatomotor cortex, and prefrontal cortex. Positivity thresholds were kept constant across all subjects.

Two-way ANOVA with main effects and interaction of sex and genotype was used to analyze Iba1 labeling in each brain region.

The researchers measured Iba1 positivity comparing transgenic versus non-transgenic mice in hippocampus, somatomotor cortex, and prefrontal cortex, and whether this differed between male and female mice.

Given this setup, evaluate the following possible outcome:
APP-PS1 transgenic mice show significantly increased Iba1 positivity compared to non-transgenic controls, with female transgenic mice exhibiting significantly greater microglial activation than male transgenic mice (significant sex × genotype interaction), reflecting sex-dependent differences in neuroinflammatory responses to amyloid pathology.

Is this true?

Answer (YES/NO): NO